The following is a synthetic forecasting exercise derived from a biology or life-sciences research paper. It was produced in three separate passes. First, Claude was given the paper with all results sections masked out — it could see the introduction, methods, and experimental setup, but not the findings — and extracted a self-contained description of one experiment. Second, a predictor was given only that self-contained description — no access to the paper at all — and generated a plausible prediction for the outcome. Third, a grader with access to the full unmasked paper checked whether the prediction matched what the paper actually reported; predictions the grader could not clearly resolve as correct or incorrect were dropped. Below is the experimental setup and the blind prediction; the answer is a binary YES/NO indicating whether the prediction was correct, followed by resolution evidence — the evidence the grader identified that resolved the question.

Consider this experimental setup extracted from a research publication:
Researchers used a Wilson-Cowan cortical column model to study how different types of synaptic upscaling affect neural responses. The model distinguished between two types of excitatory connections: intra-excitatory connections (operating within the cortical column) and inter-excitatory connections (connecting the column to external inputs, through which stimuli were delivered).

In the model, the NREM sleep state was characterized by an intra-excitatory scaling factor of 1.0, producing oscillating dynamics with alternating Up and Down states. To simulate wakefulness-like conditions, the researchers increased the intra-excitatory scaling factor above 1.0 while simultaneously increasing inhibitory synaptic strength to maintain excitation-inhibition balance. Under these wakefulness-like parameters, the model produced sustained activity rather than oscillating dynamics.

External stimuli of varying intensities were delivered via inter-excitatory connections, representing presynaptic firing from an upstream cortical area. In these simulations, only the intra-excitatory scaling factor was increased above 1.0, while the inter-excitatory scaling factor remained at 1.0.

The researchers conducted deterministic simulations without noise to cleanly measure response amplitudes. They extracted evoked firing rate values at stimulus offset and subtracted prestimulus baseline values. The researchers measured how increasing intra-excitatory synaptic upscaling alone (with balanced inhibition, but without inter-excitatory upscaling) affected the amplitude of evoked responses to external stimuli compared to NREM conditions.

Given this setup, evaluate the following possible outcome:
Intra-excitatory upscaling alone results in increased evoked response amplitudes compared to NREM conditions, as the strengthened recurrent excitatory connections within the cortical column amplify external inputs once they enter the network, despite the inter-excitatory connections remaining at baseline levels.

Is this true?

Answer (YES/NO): NO